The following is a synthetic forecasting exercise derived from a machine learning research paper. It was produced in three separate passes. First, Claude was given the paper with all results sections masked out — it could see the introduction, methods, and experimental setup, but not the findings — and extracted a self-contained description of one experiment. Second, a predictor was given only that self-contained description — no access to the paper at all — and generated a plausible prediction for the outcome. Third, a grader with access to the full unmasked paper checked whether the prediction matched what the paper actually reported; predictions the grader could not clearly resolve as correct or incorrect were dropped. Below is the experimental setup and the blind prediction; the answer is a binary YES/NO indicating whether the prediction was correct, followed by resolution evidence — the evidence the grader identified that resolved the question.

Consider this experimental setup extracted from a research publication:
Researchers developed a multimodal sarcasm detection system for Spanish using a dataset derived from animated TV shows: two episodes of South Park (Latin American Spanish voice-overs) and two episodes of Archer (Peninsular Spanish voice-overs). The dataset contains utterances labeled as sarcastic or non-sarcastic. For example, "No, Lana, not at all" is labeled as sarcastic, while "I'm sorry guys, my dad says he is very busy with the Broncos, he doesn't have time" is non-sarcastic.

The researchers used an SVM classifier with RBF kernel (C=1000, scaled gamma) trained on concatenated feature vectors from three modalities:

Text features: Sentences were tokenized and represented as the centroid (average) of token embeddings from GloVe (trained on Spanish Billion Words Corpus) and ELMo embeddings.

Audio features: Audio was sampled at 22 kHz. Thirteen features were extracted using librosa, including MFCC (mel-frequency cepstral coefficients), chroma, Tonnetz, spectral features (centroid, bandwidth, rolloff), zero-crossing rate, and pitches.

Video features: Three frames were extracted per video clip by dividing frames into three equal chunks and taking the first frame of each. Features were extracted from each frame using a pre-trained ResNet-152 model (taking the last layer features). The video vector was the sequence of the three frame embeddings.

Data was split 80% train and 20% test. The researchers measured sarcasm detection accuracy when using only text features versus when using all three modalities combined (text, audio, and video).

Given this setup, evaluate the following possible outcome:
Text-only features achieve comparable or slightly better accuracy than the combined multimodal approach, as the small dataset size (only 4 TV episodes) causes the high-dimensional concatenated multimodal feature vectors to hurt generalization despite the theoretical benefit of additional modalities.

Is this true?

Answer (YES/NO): NO